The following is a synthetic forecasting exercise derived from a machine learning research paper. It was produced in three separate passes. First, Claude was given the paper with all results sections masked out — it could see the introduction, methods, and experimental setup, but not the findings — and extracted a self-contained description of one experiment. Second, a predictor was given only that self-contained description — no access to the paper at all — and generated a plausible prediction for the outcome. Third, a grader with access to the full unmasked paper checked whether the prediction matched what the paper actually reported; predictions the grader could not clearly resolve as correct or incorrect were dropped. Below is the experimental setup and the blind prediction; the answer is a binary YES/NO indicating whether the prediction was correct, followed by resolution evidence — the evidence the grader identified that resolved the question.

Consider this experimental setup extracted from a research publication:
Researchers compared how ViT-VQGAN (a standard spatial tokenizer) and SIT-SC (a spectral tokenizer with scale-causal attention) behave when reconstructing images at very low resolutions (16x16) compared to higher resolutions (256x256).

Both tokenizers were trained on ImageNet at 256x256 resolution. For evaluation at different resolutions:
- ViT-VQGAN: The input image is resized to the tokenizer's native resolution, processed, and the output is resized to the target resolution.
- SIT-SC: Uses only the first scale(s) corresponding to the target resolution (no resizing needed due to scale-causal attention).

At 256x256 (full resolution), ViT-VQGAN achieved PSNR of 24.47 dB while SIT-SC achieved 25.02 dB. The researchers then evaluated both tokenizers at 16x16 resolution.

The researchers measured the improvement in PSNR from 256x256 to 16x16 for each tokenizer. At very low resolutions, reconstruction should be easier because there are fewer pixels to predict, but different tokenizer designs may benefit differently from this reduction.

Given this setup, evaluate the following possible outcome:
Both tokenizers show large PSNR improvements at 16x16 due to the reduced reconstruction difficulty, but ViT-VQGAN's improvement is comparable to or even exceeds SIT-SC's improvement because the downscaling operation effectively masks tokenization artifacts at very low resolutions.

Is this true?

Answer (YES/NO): NO